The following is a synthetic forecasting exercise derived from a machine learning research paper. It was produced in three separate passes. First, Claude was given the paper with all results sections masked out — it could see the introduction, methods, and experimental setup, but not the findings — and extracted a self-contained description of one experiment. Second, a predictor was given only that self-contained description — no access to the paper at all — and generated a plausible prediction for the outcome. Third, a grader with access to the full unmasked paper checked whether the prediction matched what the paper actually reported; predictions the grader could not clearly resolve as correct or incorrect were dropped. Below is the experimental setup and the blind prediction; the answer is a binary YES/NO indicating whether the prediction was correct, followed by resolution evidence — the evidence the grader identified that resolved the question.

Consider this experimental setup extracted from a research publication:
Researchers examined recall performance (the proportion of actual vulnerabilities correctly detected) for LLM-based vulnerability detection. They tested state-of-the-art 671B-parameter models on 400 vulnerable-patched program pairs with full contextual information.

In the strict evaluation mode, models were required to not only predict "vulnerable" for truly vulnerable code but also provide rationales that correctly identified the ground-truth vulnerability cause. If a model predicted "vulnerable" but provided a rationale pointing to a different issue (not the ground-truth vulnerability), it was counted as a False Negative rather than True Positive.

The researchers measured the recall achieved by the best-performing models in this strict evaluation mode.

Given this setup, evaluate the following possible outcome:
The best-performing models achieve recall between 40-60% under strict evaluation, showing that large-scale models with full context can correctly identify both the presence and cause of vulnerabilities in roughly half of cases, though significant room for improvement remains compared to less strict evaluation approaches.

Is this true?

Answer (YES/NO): YES